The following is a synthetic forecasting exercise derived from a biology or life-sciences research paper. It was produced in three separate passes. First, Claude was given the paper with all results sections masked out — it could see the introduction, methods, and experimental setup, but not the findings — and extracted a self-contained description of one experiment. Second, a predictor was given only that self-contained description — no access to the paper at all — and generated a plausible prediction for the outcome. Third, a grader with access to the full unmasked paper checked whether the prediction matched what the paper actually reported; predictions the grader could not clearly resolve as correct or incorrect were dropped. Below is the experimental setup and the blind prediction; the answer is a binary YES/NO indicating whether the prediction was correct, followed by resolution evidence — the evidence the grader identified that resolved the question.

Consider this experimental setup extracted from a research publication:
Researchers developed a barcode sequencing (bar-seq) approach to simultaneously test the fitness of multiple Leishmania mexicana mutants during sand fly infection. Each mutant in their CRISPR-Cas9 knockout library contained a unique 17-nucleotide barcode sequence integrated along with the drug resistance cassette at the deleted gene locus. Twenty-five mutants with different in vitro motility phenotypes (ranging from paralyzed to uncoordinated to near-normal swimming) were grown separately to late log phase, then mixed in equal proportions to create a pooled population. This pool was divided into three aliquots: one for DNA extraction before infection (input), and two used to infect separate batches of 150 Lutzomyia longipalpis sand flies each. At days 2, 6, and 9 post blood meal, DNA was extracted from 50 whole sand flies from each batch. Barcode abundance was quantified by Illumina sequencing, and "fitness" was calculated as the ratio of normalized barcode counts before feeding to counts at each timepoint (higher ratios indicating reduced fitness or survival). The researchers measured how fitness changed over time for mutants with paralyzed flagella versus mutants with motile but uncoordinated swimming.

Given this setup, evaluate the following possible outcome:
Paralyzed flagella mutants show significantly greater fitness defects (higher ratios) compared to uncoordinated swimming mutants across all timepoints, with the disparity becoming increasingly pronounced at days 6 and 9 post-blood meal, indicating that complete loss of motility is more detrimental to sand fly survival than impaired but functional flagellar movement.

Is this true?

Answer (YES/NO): NO